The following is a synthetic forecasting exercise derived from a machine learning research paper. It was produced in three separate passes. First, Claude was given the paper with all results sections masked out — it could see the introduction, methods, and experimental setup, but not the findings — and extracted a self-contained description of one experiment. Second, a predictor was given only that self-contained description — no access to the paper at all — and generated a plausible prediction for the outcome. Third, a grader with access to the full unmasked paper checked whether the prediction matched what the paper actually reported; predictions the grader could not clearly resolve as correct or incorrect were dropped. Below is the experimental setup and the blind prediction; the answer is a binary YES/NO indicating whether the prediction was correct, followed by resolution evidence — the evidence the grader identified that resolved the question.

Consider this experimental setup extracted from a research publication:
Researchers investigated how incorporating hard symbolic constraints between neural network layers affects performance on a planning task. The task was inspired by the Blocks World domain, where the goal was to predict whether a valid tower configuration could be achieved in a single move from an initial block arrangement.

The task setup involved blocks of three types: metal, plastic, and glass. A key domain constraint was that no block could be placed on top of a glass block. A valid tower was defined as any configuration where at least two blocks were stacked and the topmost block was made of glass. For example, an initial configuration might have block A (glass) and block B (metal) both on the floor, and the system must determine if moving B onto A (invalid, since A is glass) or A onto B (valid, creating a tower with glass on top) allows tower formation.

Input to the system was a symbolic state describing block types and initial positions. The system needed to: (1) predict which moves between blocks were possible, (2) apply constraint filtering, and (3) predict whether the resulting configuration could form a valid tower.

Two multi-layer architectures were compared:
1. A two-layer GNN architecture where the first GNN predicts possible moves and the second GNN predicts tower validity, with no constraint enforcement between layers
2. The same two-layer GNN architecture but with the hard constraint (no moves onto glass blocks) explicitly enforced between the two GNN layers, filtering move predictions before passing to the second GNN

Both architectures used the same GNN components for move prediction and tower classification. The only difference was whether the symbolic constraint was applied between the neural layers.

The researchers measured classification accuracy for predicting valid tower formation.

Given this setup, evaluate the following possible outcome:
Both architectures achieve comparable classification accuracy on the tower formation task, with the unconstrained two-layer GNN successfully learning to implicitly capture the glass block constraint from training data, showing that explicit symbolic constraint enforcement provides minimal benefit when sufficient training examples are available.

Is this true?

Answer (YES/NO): NO